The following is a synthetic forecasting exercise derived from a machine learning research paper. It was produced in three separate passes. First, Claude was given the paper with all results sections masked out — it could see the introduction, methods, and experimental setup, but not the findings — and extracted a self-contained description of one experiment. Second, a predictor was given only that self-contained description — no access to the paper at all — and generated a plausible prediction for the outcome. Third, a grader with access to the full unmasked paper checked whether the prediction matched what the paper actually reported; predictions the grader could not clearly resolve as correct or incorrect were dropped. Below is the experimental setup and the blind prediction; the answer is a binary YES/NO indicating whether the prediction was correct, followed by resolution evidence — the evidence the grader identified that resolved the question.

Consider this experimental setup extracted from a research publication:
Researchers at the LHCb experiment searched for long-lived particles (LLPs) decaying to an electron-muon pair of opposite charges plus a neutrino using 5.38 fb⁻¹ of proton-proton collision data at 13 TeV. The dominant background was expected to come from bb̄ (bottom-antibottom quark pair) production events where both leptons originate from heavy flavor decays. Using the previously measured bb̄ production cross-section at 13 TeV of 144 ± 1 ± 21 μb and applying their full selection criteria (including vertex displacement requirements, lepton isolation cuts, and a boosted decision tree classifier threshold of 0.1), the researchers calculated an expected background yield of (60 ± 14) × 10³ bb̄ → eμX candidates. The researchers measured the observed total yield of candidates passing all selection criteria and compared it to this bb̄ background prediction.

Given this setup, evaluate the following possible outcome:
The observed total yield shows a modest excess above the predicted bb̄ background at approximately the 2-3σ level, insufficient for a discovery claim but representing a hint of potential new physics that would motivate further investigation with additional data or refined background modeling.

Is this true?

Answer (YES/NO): NO